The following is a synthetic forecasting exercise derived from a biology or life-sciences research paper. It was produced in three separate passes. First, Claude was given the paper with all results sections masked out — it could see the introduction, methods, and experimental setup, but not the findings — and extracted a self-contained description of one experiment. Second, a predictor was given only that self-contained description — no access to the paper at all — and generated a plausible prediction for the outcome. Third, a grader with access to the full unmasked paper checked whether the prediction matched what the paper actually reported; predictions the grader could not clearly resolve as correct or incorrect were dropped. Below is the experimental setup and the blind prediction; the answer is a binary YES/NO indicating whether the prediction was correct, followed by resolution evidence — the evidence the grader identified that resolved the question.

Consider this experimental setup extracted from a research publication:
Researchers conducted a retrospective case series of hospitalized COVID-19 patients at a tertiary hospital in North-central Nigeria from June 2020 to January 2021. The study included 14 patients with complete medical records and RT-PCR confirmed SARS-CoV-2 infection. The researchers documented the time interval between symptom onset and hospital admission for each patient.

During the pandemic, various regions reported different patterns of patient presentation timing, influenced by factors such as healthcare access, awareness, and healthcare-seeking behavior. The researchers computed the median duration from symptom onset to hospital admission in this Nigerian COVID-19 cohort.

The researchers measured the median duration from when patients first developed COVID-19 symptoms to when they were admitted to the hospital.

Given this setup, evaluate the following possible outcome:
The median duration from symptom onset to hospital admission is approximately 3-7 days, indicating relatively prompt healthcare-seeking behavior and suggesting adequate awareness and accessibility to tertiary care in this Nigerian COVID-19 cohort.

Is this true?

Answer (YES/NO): YES